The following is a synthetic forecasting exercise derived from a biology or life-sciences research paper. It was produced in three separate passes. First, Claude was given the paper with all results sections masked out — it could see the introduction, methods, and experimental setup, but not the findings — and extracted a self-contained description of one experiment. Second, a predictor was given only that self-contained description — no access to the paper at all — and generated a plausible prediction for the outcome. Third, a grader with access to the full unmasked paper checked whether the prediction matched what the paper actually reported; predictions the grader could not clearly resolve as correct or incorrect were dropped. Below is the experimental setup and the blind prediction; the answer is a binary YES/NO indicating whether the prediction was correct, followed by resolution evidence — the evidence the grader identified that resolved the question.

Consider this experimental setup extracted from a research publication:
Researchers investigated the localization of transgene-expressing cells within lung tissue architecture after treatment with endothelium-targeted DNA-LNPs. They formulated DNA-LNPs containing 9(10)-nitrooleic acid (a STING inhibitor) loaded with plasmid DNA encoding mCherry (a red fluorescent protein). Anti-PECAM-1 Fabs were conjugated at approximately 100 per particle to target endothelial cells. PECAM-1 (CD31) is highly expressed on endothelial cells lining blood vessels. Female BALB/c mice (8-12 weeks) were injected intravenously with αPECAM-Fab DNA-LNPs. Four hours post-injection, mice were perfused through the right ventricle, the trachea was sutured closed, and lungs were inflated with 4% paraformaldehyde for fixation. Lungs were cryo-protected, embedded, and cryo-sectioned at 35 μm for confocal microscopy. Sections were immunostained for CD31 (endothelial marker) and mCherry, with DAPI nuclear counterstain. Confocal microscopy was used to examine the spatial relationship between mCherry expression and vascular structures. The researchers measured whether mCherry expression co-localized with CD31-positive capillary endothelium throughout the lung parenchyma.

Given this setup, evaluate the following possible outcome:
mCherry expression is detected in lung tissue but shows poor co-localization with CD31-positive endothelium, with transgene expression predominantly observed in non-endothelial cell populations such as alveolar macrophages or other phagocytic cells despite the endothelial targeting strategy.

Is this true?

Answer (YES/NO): NO